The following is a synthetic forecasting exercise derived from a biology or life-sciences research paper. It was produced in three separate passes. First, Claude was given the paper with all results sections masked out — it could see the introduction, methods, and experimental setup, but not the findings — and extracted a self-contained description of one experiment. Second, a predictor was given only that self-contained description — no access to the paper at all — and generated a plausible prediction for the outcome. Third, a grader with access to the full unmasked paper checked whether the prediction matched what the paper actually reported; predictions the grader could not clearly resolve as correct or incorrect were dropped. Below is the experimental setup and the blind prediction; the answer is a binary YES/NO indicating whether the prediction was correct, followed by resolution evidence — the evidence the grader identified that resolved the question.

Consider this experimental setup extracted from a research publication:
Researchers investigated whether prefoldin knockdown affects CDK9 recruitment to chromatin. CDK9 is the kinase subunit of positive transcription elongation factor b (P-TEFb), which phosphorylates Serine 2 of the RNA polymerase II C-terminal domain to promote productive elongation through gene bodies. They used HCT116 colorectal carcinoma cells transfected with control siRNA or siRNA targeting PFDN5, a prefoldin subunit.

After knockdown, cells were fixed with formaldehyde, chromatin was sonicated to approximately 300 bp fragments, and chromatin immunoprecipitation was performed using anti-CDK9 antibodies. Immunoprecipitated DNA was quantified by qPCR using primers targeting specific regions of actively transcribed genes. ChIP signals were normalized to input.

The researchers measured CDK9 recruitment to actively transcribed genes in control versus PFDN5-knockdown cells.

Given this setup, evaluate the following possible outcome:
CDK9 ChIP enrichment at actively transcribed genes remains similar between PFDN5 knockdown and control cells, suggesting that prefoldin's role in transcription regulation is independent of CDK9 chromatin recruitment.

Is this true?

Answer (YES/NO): NO